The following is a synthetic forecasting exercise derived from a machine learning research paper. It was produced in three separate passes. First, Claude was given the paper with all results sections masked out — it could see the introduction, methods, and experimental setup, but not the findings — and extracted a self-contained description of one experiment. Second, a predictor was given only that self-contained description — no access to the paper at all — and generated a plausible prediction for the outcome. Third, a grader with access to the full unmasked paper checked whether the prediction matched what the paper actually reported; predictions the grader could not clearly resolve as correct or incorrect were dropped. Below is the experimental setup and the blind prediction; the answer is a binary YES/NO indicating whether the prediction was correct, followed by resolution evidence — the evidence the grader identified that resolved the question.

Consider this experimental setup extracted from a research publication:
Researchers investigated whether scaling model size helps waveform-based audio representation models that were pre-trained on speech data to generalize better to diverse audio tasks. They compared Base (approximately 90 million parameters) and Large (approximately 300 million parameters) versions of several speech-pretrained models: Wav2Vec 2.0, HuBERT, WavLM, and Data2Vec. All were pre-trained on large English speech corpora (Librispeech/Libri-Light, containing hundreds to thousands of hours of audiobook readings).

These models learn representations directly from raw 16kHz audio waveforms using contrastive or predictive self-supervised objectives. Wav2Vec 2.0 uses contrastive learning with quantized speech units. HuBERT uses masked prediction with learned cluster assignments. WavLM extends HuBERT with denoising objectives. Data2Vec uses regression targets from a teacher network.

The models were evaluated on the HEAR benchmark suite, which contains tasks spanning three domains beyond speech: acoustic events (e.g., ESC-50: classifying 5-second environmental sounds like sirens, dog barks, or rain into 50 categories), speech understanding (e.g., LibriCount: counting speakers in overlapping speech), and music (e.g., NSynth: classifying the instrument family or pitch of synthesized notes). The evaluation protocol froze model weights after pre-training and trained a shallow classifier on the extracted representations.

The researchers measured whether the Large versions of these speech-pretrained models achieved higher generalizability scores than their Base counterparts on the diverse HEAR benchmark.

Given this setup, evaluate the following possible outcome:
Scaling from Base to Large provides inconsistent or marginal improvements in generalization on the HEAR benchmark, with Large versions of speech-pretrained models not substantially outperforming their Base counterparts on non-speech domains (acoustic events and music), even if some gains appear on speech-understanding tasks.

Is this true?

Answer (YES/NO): NO